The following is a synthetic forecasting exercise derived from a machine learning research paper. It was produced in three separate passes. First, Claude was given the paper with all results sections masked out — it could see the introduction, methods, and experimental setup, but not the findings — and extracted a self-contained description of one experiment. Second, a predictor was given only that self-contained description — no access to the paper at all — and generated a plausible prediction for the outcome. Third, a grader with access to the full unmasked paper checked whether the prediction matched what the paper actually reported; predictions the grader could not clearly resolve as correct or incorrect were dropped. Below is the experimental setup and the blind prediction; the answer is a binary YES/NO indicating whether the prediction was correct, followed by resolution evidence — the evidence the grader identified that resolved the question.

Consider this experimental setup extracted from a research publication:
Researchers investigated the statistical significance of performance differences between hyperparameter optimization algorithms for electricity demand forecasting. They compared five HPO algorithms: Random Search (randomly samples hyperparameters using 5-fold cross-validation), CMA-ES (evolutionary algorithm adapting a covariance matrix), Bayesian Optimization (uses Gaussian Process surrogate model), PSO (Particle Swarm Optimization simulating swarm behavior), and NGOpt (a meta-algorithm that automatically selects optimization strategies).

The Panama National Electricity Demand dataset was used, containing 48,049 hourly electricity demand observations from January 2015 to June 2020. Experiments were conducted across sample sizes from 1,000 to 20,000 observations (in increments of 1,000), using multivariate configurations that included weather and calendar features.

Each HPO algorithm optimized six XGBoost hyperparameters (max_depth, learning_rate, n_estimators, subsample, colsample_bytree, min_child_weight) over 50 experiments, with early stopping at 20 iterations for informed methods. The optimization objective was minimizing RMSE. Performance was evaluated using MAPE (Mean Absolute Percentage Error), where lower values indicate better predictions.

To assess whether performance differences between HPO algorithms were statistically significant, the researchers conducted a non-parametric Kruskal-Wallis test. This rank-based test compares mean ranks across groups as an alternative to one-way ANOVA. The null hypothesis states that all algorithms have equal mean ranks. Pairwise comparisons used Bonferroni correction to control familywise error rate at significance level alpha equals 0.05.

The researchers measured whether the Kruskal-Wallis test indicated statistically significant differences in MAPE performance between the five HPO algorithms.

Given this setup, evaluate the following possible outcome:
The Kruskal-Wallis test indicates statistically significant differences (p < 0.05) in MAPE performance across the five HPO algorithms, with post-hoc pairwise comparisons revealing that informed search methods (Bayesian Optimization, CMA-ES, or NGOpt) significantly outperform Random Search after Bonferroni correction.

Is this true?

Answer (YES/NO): NO